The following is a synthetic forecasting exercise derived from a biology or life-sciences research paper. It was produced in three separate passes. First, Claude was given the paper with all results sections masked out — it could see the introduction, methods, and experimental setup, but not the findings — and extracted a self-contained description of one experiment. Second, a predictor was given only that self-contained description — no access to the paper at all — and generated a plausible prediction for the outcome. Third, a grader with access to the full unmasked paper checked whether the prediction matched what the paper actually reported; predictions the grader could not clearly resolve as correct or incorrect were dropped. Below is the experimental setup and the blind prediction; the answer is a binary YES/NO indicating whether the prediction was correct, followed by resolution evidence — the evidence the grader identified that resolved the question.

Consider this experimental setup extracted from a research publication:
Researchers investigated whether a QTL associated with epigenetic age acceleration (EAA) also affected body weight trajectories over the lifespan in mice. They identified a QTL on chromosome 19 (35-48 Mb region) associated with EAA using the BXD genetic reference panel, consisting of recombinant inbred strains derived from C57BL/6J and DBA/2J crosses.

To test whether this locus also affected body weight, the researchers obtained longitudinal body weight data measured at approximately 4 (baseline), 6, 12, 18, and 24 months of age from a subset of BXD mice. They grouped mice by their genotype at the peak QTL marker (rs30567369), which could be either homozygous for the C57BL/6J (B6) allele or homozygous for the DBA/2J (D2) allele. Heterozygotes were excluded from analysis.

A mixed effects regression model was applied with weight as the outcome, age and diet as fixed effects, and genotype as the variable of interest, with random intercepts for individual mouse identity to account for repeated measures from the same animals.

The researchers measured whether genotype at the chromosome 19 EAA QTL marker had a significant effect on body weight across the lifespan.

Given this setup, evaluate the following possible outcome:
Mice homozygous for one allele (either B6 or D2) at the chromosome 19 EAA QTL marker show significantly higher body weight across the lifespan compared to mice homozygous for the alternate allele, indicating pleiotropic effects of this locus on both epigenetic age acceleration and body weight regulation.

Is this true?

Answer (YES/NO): YES